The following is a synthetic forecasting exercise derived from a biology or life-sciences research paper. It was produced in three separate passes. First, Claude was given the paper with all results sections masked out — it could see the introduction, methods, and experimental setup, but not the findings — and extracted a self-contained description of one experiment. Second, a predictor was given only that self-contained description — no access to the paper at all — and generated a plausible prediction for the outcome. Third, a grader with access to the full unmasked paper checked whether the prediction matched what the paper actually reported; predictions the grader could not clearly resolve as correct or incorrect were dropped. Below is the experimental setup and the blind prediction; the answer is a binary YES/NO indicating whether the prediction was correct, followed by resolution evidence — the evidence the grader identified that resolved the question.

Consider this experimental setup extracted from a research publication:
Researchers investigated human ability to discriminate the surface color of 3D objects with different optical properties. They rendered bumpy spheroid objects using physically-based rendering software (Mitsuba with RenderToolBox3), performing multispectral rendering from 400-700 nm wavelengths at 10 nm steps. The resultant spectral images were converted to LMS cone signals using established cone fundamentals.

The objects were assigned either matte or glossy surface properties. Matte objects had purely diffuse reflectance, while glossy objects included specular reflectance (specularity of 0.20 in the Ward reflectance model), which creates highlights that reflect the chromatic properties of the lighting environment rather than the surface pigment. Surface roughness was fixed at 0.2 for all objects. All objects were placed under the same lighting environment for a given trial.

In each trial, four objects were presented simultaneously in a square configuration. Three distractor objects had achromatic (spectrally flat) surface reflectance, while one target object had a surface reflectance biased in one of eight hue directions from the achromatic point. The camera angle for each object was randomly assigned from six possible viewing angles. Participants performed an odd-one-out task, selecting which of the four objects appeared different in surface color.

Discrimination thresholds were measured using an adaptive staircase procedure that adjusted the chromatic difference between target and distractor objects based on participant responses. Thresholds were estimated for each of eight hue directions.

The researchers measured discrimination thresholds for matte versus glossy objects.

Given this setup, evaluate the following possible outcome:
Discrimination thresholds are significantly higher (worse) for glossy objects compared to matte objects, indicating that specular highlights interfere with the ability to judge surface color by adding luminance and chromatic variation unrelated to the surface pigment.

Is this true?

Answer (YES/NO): YES